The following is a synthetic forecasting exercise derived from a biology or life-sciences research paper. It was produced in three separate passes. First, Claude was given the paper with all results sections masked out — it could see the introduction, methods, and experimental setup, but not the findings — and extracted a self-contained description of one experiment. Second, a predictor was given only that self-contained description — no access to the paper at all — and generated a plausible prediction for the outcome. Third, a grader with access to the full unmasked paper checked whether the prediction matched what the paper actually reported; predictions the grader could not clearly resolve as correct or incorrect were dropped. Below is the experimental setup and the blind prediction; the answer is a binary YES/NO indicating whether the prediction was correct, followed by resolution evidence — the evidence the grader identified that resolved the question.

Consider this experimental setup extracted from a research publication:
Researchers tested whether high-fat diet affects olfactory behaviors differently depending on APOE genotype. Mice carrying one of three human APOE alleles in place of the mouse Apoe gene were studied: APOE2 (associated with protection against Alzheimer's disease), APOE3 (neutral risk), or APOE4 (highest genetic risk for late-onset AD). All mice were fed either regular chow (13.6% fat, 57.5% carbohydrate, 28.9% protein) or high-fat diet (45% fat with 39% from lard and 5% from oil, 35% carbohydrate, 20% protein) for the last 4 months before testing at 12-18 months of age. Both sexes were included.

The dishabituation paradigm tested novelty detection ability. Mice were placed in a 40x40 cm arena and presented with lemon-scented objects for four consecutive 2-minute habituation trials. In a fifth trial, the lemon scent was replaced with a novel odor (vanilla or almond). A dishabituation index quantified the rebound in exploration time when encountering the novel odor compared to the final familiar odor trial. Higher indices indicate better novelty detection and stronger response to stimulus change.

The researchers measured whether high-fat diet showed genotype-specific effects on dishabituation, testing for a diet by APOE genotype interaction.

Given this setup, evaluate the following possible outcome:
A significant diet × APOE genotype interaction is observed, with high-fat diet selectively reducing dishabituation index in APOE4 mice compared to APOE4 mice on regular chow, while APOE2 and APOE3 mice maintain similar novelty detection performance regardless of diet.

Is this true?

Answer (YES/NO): NO